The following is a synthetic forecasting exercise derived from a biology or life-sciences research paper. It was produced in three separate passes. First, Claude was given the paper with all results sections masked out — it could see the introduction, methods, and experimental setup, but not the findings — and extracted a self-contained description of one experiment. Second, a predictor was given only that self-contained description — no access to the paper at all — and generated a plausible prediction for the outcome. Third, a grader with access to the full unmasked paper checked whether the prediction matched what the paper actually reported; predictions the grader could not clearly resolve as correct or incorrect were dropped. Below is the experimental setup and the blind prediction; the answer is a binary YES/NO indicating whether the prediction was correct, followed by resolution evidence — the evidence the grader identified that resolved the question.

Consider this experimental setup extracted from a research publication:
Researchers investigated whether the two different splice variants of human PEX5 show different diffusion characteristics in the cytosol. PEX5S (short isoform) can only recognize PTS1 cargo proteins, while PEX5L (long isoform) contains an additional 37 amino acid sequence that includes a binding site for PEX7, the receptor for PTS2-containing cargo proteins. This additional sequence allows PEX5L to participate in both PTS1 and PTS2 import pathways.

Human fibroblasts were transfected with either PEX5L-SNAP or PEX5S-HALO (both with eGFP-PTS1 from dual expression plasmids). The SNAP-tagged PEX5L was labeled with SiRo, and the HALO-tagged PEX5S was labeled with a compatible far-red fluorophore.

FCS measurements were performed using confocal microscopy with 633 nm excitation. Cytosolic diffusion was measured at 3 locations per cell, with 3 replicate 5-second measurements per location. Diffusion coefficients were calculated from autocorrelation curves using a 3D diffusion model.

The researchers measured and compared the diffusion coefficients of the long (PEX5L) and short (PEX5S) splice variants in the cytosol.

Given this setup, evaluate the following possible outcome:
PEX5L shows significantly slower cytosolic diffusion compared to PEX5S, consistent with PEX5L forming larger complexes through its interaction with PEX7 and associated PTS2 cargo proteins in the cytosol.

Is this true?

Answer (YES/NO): NO